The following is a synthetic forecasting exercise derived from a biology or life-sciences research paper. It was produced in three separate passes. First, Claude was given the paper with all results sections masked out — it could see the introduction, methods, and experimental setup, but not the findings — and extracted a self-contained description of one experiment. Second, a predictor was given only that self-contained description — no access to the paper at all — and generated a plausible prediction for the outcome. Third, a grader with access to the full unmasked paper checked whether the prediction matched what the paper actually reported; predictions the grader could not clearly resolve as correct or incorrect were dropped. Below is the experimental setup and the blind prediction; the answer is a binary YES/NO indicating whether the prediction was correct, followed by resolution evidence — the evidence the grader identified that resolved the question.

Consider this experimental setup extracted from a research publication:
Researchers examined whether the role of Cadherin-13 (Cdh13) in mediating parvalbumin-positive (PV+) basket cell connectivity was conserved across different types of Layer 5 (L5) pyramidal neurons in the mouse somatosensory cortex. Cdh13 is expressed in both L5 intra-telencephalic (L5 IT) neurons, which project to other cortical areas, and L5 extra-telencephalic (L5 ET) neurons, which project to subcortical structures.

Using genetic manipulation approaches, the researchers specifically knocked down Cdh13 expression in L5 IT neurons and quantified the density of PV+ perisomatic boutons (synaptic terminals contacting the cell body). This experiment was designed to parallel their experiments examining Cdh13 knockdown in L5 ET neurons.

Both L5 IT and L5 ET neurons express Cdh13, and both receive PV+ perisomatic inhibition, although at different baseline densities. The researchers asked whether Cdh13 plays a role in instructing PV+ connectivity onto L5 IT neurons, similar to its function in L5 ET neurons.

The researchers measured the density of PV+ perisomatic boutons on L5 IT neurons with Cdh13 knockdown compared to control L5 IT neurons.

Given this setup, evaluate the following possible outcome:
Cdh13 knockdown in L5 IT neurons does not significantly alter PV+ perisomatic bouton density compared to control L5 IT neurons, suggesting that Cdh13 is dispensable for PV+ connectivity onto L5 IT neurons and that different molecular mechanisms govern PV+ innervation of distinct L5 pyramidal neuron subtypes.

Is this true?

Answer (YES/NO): YES